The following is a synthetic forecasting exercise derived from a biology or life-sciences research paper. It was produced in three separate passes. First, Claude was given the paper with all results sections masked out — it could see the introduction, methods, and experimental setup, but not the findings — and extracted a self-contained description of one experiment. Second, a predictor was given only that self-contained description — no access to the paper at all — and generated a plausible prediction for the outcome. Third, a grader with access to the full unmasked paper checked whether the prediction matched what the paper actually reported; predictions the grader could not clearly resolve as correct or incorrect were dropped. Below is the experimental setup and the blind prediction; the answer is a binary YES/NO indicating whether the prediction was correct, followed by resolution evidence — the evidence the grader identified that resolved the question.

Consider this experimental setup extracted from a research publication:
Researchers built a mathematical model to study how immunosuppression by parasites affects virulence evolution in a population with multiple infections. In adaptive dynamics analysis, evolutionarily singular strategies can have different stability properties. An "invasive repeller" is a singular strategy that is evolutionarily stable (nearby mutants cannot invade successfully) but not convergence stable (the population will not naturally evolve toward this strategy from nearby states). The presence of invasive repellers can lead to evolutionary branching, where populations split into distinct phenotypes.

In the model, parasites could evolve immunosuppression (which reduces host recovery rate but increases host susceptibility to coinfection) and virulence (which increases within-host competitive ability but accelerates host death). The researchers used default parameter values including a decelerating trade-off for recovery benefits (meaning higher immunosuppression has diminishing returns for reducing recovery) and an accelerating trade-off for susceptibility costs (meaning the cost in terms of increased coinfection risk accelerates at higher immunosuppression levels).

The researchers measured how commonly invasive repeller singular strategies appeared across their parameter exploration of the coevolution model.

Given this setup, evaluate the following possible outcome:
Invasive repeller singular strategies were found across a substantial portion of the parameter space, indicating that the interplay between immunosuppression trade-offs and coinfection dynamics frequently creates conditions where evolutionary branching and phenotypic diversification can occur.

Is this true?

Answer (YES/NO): YES